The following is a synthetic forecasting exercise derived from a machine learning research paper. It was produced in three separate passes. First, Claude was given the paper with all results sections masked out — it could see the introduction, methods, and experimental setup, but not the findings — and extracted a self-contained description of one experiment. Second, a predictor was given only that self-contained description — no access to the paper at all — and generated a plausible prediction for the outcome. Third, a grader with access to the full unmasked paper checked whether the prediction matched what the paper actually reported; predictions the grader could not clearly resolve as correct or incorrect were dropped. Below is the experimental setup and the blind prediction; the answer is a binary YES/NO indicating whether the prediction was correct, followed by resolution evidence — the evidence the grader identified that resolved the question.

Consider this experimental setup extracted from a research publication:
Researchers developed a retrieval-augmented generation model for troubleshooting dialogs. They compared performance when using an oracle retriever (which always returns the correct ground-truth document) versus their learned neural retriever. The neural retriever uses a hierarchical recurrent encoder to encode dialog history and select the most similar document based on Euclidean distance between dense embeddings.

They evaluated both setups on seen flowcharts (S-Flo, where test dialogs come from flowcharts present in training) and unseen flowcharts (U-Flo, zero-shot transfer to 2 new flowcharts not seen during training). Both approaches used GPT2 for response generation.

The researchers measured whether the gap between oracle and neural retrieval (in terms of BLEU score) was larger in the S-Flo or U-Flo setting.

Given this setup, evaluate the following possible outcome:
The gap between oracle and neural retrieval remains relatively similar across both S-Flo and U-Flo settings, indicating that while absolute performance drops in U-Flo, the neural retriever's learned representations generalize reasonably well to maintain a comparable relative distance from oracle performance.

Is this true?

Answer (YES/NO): NO